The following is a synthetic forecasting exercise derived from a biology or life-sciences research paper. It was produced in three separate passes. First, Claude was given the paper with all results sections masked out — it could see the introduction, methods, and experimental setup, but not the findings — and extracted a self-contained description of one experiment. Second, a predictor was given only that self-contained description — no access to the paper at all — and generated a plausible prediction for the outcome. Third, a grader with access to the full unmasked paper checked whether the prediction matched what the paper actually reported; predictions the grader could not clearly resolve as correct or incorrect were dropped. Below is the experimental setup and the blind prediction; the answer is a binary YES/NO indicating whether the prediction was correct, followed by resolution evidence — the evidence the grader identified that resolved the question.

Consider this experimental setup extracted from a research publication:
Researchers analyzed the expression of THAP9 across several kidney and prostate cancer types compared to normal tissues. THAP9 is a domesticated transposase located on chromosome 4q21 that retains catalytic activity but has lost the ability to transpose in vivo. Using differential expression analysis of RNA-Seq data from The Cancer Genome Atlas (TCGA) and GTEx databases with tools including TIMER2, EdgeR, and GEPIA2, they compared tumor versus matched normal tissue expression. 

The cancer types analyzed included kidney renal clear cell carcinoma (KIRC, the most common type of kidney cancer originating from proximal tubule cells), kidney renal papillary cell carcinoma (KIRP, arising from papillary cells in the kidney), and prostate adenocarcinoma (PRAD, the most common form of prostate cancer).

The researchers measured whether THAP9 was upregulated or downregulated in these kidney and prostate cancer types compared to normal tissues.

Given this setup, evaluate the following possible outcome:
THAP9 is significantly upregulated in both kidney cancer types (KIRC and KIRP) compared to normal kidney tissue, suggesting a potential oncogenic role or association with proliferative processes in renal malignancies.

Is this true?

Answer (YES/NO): NO